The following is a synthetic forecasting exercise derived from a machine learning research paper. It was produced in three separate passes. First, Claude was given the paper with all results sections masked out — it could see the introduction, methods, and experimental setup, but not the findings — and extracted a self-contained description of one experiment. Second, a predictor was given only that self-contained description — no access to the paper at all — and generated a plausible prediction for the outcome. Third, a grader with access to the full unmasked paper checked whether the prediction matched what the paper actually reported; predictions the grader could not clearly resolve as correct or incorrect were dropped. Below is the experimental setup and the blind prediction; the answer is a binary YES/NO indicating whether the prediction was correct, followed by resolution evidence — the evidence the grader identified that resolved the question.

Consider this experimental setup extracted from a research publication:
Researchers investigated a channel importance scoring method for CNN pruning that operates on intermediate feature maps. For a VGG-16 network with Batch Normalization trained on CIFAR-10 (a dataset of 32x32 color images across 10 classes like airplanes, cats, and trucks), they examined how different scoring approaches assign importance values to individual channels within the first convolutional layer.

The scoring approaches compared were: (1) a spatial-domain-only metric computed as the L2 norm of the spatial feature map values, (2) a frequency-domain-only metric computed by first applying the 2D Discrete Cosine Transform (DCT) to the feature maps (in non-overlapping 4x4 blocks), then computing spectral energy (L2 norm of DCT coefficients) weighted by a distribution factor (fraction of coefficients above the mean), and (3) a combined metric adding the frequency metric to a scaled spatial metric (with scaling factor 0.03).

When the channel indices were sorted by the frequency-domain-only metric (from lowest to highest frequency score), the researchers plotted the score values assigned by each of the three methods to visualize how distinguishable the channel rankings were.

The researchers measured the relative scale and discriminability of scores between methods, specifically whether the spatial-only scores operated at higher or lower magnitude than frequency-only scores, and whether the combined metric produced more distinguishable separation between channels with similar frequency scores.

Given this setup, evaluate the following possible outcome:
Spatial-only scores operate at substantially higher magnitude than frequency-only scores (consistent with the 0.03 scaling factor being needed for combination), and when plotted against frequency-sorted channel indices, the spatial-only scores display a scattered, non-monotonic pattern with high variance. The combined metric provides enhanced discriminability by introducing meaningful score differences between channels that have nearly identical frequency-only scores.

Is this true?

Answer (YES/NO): NO